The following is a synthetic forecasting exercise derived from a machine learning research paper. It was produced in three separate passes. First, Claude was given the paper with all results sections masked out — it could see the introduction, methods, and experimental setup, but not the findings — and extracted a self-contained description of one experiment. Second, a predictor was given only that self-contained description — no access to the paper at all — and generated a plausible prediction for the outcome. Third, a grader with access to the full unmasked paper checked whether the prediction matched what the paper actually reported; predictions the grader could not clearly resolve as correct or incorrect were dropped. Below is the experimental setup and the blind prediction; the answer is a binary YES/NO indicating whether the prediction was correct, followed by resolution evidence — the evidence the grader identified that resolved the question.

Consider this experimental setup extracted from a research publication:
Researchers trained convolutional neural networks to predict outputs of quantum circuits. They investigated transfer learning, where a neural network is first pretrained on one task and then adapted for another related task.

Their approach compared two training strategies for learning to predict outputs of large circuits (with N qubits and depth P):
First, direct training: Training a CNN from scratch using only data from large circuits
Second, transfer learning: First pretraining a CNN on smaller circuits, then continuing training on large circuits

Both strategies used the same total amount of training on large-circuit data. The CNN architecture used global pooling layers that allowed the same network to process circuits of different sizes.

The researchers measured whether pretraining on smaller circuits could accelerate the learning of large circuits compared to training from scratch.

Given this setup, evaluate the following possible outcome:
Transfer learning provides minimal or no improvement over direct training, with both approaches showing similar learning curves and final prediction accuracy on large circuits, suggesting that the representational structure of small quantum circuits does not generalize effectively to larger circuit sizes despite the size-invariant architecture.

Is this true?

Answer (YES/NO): NO